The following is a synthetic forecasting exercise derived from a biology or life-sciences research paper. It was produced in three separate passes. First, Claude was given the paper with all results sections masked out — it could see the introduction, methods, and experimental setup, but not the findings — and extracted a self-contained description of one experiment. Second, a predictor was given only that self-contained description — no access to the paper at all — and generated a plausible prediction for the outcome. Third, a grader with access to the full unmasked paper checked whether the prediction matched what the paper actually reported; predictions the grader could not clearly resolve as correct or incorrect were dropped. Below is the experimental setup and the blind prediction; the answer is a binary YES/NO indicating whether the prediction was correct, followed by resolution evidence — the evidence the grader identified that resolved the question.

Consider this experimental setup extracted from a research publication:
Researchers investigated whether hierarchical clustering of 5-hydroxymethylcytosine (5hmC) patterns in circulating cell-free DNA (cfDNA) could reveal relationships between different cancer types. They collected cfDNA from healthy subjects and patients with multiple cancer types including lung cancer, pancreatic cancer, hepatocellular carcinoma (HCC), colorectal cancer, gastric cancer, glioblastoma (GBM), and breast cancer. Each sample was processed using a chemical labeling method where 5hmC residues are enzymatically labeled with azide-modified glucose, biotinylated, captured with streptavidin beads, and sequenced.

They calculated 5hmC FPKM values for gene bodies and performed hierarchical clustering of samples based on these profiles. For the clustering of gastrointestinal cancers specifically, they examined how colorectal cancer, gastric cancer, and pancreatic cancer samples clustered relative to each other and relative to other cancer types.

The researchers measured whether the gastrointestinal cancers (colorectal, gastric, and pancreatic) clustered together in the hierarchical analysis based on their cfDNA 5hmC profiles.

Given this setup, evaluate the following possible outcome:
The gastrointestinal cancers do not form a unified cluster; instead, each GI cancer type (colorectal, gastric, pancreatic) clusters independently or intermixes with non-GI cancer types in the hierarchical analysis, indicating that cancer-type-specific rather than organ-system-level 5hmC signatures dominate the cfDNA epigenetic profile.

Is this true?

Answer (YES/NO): YES